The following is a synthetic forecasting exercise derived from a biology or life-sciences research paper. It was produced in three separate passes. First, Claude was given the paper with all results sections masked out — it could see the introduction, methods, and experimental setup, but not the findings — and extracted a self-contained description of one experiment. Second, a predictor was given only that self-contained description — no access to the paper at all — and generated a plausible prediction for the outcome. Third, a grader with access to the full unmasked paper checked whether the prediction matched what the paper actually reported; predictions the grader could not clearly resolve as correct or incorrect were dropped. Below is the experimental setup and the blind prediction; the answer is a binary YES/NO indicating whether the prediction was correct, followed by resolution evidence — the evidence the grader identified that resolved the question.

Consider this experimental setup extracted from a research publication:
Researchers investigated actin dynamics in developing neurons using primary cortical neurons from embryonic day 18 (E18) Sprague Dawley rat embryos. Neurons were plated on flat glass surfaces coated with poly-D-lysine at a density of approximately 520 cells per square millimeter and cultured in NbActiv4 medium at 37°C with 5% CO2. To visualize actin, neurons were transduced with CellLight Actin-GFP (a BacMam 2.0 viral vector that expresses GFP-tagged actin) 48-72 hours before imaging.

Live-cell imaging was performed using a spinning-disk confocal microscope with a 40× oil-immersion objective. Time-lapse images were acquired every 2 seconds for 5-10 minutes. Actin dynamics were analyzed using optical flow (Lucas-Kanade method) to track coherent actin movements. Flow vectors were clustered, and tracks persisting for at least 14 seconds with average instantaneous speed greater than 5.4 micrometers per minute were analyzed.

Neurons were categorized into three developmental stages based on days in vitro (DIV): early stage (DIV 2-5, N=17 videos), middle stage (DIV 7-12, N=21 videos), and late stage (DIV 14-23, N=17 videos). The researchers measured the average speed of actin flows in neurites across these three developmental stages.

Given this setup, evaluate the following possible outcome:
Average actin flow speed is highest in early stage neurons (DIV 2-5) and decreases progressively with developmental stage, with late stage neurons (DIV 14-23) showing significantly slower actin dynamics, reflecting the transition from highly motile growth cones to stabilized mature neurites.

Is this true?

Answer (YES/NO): NO